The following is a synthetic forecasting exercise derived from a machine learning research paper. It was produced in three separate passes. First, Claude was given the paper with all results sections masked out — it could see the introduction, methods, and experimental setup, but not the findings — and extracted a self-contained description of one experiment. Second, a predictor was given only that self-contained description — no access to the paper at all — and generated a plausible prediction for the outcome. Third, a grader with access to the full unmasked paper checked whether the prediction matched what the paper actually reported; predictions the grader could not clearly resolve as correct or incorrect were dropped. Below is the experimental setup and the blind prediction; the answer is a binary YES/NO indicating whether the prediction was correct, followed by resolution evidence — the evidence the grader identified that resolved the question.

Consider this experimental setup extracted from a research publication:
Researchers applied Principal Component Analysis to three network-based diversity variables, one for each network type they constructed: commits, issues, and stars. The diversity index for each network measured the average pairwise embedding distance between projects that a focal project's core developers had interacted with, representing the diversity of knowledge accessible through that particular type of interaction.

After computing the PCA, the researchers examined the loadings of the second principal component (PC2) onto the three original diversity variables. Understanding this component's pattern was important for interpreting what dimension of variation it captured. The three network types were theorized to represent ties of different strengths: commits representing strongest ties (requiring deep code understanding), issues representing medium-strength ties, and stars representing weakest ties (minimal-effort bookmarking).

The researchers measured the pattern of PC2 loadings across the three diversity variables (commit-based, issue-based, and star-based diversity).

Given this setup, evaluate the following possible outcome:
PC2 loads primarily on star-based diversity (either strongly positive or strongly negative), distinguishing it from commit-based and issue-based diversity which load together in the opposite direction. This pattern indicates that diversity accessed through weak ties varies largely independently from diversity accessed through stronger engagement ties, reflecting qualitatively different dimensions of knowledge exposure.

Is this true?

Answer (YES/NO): YES